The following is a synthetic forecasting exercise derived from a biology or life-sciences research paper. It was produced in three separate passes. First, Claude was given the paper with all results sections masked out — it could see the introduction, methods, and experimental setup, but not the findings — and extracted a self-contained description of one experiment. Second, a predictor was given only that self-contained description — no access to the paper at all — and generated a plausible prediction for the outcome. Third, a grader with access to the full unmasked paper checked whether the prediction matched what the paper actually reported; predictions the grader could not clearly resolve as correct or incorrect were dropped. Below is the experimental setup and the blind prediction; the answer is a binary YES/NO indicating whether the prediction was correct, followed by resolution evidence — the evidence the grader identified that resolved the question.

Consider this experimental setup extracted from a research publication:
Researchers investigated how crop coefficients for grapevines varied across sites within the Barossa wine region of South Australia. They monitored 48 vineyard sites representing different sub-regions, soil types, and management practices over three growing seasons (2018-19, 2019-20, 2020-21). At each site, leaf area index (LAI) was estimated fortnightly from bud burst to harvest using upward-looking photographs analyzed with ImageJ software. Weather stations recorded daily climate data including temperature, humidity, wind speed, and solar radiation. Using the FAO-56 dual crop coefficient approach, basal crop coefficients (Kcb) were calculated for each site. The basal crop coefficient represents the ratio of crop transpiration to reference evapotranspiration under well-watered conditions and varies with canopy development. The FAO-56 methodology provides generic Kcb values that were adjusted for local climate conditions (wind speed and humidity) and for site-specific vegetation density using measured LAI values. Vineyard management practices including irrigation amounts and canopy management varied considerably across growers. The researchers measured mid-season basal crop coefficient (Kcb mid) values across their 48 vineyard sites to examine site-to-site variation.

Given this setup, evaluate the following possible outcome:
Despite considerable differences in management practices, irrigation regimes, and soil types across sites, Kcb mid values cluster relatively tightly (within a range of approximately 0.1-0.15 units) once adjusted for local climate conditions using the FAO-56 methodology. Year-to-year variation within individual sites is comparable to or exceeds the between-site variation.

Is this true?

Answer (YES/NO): NO